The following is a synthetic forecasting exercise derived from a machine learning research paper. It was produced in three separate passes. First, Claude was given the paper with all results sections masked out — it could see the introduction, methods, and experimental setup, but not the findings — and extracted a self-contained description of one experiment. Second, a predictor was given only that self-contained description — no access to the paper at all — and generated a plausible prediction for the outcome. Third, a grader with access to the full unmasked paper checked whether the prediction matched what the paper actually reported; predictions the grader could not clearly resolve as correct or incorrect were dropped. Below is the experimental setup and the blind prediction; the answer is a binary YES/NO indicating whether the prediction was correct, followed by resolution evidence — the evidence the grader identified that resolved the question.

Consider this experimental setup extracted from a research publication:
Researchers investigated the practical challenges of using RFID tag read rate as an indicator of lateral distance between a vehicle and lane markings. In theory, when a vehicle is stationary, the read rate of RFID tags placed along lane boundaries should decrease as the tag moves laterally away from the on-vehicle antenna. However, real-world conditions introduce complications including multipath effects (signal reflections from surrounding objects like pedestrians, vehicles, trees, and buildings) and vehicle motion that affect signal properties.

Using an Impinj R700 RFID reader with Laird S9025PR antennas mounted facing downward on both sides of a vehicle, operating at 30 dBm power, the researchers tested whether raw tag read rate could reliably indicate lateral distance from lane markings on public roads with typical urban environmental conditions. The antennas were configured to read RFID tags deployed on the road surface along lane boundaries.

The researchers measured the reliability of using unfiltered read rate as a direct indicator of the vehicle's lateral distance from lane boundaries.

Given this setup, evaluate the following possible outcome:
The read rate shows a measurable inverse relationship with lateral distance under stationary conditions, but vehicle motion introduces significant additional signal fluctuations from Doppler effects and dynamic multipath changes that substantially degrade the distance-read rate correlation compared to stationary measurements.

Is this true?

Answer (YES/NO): NO